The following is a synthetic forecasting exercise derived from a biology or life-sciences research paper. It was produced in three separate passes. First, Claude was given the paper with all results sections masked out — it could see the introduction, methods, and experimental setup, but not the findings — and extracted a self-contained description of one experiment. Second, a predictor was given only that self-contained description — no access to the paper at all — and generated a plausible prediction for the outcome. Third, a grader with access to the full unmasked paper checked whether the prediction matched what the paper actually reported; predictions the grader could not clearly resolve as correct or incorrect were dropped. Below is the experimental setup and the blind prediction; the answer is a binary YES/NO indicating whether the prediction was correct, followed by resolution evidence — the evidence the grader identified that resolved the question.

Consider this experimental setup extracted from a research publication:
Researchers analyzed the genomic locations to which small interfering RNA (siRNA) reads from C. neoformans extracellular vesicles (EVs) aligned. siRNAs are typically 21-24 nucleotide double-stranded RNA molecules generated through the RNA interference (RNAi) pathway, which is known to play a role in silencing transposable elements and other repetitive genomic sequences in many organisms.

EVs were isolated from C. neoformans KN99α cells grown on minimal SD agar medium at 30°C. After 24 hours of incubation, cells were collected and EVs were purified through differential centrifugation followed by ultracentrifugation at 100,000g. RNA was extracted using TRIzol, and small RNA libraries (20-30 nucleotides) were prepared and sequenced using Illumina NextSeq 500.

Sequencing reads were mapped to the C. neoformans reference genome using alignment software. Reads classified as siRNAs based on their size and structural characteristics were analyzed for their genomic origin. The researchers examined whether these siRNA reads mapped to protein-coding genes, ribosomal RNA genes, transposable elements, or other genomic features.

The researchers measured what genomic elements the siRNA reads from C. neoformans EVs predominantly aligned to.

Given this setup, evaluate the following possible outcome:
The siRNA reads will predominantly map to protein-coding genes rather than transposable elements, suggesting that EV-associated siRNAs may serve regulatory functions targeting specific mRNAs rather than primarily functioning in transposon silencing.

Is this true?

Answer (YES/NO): NO